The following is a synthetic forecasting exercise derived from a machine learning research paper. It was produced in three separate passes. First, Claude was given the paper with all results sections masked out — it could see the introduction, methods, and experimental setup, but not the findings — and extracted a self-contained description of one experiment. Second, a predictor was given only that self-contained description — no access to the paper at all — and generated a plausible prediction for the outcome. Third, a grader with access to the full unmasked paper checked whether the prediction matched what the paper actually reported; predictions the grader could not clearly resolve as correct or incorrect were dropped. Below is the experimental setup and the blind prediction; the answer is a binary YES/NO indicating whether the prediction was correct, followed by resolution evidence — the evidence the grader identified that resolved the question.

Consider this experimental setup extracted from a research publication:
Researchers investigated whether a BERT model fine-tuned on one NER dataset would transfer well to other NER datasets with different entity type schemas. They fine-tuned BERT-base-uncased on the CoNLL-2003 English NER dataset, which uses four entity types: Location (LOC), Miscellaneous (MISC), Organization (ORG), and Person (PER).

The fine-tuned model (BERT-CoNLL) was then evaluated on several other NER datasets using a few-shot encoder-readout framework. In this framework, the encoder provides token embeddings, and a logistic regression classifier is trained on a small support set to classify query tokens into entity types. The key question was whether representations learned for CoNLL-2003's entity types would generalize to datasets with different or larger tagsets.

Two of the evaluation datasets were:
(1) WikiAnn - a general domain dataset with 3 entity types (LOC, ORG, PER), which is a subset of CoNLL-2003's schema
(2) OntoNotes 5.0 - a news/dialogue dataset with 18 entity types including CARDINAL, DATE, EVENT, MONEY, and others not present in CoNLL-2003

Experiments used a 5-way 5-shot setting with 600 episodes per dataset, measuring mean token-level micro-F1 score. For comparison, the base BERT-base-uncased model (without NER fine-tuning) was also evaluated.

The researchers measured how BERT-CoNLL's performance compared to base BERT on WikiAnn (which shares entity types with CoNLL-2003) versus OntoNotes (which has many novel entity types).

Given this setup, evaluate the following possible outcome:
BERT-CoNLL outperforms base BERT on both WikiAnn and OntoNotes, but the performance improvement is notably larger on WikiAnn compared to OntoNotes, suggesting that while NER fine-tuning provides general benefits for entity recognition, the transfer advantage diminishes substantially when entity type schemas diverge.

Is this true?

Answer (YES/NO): YES